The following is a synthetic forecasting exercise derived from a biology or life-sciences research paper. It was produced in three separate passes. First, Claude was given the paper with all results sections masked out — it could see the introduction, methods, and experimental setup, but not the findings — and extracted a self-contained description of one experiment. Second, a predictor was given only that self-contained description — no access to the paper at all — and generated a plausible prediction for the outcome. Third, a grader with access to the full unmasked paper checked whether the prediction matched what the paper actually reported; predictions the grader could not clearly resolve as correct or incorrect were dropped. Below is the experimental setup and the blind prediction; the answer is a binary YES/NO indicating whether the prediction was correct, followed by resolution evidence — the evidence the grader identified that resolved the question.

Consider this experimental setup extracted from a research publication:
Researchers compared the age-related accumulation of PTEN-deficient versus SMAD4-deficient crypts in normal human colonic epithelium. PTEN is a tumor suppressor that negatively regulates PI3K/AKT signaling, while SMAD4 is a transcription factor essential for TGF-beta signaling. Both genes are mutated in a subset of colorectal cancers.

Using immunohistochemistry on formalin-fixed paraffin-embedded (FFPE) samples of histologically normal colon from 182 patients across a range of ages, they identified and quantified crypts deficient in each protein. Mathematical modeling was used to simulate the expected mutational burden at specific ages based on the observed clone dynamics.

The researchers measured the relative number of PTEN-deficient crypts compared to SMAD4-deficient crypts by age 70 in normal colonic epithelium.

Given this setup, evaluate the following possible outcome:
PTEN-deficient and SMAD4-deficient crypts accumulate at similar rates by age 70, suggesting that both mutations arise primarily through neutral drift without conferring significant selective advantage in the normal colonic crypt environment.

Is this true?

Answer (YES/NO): NO